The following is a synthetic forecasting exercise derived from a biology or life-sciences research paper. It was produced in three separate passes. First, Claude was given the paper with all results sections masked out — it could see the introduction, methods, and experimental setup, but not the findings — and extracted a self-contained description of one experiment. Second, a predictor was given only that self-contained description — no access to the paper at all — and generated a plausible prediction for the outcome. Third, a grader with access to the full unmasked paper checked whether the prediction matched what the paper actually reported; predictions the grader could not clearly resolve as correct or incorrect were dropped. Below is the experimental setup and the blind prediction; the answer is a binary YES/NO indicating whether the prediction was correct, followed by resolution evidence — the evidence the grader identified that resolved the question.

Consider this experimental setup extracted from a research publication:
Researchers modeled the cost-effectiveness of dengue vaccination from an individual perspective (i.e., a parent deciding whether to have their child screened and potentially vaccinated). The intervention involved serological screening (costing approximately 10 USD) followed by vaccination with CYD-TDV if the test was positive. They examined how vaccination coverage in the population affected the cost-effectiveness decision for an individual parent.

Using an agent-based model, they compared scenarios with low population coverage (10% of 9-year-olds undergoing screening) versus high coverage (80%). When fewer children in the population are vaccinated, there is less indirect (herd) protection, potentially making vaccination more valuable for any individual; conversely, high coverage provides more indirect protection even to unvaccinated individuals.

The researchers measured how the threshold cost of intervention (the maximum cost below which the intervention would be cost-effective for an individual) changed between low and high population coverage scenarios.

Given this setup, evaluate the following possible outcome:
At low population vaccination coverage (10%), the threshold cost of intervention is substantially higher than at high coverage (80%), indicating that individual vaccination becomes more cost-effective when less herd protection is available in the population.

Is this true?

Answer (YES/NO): NO